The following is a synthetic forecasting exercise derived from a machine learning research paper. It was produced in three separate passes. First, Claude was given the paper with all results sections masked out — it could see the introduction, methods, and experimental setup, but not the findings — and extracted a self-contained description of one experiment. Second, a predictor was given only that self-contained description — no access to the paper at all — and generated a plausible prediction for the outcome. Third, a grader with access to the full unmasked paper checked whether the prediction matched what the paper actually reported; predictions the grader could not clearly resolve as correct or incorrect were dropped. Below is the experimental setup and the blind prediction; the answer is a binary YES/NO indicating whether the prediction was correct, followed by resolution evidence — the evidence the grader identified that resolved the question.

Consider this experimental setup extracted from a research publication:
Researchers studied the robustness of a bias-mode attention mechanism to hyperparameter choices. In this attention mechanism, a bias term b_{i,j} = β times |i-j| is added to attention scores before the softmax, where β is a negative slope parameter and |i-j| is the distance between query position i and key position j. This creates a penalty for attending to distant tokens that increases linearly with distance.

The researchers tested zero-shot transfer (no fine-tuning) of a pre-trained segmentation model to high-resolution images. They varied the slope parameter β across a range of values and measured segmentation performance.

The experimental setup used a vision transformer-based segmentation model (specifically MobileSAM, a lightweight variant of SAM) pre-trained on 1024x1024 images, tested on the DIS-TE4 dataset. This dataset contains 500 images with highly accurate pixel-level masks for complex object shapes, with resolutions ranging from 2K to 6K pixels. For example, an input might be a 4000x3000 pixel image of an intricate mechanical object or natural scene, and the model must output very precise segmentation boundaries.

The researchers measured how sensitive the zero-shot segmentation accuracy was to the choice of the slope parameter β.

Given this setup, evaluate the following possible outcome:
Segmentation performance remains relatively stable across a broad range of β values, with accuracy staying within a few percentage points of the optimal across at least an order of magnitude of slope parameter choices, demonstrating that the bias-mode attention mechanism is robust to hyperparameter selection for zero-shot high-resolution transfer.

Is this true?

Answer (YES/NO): YES